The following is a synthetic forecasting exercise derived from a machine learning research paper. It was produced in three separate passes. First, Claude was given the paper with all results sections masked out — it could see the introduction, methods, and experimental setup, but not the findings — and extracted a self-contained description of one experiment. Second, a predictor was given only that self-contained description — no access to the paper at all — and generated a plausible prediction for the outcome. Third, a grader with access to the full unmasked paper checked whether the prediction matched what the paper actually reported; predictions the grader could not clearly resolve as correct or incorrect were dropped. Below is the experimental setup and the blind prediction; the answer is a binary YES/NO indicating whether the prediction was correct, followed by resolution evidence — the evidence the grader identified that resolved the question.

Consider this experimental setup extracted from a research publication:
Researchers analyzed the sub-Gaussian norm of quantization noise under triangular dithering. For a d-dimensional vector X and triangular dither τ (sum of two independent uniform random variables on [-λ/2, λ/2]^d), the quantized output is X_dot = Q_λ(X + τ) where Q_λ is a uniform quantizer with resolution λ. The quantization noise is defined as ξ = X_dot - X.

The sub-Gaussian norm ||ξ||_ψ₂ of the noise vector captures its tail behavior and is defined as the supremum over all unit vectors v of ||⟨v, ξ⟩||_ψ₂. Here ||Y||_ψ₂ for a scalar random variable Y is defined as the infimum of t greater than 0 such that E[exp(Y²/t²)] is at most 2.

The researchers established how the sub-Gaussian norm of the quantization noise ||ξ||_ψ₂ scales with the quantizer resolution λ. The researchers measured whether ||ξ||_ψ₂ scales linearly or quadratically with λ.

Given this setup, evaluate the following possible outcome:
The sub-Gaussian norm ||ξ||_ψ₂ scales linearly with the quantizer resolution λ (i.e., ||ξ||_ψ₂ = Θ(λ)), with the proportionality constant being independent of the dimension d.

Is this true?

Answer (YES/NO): NO